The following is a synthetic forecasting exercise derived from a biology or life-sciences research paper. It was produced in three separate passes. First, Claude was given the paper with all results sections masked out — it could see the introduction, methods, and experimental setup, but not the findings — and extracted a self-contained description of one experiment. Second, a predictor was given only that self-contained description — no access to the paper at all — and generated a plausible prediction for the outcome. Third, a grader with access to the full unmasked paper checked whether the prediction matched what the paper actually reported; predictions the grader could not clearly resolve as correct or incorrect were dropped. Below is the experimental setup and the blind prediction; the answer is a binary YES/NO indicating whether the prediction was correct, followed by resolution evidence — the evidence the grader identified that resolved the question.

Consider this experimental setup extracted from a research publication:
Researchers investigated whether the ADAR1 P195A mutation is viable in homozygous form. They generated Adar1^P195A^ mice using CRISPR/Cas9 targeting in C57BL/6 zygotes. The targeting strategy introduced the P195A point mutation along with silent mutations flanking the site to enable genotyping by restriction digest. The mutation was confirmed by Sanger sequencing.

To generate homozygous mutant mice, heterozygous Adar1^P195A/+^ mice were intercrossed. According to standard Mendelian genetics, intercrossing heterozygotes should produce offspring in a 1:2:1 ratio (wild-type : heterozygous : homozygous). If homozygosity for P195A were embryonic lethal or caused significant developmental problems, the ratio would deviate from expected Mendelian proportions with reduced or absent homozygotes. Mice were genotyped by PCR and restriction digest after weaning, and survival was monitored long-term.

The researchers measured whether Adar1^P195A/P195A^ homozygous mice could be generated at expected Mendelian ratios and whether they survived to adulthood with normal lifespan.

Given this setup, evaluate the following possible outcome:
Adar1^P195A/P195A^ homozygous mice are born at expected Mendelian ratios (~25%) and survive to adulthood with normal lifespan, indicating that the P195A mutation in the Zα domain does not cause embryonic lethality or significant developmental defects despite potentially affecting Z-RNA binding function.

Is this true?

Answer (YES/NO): YES